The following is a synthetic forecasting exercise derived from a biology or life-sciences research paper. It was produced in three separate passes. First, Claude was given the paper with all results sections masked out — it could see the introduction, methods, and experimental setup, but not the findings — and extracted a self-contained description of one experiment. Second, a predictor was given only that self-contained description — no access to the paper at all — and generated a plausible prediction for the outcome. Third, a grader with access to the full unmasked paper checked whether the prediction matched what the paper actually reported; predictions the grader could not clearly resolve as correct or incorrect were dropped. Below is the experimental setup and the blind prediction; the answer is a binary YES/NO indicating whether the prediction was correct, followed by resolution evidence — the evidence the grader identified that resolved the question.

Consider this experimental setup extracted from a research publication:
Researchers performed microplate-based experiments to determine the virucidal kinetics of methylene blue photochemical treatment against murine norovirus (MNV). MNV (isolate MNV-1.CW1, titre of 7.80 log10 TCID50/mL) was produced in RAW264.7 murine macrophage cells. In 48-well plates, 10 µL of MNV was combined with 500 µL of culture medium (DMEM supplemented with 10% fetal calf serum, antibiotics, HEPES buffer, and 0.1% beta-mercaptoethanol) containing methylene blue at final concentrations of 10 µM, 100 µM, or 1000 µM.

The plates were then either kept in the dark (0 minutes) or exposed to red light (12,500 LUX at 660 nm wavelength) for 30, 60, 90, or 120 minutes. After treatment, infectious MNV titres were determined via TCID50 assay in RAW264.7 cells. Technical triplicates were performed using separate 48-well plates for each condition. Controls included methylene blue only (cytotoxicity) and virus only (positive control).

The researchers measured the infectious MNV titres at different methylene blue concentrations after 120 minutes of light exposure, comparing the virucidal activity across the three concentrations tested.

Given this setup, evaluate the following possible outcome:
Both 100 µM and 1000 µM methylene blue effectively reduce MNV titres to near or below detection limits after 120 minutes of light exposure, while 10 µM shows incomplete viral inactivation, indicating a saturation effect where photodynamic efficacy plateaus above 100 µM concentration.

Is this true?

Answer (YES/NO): NO